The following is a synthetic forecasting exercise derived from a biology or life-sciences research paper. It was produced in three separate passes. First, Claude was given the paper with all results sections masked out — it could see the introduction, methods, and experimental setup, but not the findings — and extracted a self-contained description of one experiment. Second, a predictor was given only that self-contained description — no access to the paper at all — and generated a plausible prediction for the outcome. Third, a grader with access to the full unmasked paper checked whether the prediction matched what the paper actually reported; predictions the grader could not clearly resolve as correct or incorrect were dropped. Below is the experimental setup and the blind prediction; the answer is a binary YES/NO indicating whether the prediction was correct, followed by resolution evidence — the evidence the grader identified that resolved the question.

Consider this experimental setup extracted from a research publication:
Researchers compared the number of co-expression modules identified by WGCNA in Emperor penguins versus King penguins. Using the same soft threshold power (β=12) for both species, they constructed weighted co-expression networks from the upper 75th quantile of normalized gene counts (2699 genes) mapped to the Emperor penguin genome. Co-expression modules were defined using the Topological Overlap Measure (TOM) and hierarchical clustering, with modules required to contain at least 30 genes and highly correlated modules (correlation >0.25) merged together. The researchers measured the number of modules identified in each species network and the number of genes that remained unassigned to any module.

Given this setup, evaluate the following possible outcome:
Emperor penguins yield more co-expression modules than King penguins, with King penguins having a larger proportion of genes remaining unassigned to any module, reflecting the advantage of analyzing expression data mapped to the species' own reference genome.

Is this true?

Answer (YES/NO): NO